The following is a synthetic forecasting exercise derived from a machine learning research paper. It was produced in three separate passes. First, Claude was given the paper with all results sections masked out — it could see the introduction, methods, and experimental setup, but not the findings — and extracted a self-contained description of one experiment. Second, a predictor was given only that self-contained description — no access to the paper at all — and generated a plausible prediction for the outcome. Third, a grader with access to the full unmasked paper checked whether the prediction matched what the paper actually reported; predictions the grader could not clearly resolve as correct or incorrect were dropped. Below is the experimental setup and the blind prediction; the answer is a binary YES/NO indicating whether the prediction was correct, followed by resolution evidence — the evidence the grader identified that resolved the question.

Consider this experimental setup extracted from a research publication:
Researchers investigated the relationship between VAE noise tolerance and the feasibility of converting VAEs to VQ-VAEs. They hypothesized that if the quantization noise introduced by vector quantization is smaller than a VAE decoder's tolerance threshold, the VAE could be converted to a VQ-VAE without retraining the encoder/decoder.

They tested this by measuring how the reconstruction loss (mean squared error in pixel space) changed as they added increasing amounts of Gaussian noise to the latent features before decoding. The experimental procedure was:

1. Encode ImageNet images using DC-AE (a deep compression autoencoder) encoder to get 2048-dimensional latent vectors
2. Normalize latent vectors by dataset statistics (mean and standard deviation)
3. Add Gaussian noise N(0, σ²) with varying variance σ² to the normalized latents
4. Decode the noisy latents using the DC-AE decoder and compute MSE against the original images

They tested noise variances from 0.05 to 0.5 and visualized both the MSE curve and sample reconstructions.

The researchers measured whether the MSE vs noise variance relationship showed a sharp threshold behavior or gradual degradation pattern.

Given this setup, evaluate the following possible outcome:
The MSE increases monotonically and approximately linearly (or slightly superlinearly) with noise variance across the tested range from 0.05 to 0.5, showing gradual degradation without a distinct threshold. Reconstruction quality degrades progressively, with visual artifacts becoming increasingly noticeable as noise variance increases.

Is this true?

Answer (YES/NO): NO